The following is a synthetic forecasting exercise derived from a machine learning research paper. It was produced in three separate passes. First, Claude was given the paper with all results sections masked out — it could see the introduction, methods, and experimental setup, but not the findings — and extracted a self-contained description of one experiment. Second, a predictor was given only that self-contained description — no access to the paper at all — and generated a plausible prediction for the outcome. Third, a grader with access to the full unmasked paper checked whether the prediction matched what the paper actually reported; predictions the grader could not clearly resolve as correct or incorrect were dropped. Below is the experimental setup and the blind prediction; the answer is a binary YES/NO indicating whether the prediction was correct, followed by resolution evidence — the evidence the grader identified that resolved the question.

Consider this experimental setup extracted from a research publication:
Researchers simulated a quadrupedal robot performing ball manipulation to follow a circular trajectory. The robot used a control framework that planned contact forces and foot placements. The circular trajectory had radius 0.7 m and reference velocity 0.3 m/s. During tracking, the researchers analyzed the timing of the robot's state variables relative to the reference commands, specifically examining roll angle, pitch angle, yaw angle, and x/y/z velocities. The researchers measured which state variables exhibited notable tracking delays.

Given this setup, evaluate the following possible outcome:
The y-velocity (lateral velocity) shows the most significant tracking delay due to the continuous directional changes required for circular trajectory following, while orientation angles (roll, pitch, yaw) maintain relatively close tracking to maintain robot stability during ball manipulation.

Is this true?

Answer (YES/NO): NO